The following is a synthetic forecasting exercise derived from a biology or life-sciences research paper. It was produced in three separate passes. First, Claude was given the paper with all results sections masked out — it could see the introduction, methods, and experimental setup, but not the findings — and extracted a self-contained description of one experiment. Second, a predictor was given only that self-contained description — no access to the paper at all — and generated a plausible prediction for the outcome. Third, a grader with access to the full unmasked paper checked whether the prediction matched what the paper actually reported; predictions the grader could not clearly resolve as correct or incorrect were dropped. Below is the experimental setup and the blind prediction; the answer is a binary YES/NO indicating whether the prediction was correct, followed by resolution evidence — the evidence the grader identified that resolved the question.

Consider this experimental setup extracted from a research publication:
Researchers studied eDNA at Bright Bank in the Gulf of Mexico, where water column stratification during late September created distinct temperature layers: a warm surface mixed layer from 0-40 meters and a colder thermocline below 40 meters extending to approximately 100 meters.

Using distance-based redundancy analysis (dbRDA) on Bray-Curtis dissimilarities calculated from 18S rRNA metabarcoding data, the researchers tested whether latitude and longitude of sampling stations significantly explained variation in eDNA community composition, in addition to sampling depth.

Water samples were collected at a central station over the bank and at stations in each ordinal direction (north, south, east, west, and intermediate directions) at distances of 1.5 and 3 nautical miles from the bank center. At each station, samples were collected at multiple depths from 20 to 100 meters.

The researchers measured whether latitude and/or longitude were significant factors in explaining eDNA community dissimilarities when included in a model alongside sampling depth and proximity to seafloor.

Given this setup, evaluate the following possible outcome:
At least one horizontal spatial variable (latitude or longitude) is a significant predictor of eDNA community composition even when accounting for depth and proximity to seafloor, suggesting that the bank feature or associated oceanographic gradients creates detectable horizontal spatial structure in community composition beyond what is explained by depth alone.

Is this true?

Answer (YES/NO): NO